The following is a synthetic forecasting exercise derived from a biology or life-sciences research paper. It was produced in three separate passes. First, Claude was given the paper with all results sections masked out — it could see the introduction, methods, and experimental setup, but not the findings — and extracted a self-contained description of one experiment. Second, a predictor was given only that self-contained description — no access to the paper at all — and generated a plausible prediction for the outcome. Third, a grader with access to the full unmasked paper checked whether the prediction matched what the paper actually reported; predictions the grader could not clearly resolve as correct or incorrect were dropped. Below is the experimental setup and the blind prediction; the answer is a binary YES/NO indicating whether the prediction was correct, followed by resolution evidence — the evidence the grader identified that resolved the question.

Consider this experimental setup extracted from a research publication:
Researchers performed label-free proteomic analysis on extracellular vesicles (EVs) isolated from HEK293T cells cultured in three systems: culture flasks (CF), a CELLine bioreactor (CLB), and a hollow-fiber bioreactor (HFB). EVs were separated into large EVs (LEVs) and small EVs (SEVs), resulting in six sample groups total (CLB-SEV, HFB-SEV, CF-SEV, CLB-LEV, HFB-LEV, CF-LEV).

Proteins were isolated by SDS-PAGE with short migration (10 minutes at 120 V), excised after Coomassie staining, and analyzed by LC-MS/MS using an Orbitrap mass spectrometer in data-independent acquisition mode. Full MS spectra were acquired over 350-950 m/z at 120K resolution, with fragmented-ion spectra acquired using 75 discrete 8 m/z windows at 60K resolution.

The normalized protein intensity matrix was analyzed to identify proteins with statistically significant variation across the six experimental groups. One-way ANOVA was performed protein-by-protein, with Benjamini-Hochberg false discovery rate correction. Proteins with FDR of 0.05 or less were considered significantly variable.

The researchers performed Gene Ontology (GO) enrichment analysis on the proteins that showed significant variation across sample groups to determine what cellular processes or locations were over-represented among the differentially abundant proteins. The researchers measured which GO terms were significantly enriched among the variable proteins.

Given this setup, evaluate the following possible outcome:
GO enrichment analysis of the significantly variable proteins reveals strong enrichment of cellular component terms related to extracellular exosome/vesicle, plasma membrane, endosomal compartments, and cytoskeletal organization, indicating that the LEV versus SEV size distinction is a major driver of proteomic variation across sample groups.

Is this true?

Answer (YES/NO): NO